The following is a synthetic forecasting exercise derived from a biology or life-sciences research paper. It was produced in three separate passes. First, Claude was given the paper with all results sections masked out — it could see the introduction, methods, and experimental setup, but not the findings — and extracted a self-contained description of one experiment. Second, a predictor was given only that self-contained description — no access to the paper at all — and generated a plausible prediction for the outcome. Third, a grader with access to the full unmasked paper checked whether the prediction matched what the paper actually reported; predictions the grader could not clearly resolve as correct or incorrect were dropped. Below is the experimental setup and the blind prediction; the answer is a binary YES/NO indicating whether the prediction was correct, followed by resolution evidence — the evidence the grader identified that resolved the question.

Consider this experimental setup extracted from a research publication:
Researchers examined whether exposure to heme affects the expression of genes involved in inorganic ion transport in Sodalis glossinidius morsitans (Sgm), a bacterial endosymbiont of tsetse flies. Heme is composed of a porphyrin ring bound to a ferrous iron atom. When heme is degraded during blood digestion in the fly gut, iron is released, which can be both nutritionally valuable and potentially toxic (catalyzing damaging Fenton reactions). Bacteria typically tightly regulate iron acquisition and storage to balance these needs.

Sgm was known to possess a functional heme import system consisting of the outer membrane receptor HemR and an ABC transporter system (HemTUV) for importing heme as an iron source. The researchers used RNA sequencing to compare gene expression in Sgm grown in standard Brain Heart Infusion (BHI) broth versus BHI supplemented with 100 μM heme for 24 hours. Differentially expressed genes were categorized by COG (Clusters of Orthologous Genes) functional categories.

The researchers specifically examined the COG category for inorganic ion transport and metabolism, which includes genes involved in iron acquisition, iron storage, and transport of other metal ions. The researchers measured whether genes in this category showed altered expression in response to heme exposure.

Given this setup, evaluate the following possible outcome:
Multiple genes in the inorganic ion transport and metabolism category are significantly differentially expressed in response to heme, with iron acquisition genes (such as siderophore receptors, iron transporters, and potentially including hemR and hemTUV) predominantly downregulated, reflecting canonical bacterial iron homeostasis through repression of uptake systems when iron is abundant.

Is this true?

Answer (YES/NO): NO